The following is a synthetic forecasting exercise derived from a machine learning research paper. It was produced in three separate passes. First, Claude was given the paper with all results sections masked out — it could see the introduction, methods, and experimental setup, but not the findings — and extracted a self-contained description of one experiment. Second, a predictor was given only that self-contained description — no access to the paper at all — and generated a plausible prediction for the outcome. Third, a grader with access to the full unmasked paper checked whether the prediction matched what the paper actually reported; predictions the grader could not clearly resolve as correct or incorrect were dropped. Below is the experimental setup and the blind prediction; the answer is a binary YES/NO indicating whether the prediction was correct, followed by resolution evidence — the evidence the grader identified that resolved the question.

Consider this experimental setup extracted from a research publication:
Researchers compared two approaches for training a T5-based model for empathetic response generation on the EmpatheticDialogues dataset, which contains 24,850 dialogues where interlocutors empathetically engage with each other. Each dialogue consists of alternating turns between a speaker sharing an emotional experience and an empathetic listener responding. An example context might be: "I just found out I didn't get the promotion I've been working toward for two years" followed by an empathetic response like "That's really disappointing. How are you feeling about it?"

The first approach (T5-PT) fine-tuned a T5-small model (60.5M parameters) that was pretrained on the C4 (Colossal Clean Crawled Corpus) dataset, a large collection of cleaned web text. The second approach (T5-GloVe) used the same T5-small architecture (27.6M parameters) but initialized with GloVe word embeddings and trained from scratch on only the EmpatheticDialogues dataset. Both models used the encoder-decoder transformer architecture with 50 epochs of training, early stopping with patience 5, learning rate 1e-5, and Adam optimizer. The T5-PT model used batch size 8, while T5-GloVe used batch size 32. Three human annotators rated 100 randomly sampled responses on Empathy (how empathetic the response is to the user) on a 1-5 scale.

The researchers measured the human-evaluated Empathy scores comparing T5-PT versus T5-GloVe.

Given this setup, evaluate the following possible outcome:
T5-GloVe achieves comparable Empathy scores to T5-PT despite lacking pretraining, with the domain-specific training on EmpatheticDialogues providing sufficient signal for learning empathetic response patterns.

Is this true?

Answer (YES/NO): YES